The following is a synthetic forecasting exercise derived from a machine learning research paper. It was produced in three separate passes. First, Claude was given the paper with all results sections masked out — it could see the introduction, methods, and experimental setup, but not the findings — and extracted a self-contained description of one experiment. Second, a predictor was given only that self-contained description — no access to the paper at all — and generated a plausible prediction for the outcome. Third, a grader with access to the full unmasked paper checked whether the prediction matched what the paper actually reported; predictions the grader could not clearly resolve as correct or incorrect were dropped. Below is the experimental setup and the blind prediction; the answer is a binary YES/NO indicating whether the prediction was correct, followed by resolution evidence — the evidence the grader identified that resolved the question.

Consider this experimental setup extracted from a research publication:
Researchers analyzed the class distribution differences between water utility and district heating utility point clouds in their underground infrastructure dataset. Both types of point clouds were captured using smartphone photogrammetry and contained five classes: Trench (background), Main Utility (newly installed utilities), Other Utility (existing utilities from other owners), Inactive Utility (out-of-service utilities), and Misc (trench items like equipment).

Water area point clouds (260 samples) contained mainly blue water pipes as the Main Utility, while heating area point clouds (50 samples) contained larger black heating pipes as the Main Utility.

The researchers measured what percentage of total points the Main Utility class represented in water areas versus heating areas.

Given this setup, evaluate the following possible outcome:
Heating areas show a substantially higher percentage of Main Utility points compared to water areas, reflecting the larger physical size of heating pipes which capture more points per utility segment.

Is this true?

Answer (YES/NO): YES